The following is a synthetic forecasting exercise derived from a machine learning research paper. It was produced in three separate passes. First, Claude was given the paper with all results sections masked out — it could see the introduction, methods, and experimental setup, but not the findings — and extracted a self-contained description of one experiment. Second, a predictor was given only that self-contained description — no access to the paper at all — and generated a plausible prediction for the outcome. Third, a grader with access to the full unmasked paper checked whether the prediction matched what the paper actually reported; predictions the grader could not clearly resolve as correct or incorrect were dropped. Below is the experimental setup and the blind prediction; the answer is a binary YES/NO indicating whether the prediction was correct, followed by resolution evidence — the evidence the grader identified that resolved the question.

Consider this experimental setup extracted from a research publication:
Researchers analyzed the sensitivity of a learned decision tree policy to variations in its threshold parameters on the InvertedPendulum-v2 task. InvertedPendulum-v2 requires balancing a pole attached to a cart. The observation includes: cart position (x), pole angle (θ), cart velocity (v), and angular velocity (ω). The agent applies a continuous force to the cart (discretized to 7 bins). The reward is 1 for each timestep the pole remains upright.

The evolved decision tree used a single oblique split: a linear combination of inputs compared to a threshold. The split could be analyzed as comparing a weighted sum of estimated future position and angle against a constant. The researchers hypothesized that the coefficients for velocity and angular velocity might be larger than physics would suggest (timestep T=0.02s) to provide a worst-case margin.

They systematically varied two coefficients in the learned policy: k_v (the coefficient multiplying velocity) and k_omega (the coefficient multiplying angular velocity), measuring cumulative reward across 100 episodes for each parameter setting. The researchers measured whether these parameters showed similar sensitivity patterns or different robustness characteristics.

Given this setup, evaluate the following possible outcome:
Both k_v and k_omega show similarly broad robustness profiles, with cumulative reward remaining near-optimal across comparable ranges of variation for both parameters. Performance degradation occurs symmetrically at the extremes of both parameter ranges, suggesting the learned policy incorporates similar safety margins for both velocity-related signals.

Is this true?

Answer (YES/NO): NO